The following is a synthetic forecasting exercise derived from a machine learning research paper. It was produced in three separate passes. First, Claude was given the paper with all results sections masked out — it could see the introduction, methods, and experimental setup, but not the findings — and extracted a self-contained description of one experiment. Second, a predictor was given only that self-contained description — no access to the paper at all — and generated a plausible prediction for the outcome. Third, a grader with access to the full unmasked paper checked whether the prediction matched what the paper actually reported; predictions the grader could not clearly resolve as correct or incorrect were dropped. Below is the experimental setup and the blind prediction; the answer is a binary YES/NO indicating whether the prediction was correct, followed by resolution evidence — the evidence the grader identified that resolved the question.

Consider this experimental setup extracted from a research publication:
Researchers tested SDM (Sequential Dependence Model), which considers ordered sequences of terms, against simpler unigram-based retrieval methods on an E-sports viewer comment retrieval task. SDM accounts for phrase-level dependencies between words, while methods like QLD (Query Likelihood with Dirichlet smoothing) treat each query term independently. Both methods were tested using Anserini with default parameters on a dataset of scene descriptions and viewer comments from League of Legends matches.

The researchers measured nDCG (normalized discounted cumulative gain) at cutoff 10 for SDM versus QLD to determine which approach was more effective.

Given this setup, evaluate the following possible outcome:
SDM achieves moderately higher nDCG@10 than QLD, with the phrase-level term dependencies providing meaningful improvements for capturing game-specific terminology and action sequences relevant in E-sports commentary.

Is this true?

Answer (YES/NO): NO